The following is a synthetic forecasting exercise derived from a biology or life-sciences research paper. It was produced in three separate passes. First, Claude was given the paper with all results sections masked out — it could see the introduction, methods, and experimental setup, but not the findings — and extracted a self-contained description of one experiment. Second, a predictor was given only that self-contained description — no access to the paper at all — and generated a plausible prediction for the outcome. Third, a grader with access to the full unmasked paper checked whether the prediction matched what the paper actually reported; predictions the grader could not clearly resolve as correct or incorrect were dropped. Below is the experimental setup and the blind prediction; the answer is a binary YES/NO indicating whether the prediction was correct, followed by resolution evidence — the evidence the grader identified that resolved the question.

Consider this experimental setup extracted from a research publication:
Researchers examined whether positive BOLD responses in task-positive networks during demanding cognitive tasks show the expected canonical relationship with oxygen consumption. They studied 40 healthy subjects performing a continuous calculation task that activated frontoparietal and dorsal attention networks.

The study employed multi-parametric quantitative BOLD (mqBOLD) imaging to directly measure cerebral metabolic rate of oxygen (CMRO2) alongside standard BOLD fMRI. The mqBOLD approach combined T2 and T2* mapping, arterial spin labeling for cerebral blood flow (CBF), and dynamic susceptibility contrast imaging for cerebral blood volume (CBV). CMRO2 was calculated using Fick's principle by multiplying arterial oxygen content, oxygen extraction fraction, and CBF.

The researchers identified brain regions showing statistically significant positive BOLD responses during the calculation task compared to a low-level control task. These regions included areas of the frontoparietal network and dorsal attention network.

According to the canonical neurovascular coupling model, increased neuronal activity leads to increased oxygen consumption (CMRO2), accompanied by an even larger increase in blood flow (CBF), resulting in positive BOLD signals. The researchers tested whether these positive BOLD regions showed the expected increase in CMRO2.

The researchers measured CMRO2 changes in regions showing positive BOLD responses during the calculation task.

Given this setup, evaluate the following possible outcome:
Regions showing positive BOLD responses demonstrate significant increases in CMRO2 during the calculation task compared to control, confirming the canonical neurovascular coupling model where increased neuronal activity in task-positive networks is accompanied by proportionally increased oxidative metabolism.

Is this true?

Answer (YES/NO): YES